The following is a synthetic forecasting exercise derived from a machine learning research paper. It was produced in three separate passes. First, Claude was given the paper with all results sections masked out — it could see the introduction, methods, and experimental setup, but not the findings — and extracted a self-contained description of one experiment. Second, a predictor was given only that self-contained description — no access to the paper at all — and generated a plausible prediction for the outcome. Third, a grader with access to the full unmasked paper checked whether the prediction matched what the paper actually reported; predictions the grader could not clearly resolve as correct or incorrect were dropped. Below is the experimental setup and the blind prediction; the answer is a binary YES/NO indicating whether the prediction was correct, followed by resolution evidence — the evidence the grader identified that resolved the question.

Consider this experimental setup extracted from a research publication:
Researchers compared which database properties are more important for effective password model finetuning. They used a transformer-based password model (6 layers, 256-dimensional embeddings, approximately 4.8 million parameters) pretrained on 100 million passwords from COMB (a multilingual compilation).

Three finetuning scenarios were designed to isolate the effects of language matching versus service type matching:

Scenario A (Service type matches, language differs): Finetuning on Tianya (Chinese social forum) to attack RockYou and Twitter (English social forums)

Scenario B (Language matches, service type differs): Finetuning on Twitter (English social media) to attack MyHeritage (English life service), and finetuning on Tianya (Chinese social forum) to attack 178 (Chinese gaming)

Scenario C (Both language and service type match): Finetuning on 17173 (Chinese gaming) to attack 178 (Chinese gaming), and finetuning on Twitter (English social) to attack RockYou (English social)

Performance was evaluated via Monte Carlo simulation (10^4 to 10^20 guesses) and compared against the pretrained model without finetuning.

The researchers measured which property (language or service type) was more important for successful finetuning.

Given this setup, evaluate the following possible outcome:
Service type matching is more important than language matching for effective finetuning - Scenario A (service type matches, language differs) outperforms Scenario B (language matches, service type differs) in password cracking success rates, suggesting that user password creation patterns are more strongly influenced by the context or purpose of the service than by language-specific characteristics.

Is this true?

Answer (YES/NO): NO